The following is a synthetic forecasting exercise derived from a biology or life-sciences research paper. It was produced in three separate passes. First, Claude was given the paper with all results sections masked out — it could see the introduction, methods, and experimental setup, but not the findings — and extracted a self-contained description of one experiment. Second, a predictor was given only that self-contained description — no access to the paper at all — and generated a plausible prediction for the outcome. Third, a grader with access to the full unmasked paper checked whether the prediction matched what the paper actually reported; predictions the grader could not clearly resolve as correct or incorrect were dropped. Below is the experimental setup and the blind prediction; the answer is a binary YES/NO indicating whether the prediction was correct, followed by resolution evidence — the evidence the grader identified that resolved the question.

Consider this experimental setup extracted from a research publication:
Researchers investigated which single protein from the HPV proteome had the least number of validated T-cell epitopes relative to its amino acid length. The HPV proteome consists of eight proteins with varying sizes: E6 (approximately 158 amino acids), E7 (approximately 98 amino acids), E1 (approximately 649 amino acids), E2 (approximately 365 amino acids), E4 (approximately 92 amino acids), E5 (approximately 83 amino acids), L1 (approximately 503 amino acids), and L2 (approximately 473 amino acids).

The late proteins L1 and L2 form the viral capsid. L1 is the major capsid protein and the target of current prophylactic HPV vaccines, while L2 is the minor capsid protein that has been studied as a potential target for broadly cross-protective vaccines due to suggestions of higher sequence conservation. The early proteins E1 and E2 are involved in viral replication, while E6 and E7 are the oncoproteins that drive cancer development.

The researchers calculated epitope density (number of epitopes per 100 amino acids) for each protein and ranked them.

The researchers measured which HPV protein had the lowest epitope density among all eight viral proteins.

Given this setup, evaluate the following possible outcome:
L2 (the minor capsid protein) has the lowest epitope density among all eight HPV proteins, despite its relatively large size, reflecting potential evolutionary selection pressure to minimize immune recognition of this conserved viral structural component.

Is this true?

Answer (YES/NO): NO